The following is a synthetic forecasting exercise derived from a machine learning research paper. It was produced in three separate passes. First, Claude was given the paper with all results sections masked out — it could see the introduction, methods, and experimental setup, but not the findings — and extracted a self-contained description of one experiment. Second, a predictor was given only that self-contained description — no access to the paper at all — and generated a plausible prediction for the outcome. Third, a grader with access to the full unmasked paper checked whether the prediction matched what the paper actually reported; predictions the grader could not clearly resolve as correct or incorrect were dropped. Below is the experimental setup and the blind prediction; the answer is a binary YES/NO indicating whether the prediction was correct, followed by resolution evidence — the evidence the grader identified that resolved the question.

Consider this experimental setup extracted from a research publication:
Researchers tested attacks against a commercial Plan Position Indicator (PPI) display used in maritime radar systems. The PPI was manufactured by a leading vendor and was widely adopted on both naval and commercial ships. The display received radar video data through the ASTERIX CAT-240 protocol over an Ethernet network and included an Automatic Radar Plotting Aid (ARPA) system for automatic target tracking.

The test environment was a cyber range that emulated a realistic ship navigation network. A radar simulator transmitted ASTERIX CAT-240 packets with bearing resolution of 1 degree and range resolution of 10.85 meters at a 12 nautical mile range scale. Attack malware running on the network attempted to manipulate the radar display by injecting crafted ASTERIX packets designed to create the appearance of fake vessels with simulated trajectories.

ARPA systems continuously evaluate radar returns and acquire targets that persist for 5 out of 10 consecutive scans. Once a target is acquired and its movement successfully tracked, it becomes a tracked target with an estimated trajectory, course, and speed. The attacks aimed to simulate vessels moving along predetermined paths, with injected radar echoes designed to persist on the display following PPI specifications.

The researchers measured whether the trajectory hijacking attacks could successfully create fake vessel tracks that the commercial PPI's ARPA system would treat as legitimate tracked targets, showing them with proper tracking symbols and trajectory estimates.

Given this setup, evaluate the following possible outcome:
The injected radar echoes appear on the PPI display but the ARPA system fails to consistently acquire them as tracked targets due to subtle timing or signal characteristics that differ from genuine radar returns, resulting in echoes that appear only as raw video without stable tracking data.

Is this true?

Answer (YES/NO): NO